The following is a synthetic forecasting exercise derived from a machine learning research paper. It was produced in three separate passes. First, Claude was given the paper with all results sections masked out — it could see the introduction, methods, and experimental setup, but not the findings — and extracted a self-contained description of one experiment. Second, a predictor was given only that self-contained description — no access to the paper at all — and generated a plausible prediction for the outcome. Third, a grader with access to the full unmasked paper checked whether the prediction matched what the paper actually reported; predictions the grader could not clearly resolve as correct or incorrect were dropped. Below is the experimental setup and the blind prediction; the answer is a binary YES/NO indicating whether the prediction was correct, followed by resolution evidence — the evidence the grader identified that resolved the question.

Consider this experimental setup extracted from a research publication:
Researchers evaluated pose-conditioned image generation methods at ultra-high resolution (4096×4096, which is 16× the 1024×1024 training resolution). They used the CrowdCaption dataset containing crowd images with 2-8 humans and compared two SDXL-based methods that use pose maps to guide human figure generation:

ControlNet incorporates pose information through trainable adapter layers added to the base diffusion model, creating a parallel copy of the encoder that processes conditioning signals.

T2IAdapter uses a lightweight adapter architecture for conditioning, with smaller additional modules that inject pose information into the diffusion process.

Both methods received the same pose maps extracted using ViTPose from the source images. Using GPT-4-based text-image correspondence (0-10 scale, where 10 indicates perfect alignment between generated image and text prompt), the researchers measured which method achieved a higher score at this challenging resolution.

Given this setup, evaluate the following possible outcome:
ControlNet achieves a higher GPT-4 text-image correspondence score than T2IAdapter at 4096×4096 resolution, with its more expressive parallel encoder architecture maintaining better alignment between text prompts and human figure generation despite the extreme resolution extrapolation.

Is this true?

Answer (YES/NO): YES